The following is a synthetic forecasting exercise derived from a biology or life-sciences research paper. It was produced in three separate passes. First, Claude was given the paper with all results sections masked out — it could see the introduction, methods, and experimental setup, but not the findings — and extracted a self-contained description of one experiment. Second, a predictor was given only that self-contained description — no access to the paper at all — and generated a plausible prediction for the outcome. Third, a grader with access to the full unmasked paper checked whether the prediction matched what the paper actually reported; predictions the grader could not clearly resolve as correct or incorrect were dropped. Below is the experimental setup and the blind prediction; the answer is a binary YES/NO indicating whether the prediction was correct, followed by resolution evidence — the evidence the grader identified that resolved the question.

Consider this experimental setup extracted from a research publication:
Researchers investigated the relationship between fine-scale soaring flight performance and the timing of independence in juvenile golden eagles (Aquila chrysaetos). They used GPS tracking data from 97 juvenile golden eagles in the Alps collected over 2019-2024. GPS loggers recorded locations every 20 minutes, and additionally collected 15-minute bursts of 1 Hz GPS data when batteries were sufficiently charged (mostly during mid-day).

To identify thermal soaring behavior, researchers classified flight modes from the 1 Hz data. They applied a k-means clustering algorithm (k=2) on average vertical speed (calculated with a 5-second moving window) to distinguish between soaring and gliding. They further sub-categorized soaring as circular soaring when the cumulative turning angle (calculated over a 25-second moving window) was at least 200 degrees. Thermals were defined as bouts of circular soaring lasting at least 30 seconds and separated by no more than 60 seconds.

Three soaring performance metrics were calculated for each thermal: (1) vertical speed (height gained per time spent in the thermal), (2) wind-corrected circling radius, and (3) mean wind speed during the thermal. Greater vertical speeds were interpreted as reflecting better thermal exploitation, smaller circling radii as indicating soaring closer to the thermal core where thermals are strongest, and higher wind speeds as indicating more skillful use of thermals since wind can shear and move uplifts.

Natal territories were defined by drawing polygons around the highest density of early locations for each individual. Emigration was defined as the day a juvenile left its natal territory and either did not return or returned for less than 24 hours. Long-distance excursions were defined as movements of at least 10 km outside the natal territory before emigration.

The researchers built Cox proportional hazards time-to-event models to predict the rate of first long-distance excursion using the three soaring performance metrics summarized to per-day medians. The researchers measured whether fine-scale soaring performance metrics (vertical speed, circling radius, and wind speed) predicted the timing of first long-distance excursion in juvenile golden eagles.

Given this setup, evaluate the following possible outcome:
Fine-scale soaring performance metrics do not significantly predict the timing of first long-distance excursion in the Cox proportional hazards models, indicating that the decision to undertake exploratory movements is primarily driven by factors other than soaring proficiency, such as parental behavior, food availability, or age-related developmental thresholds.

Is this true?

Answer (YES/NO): YES